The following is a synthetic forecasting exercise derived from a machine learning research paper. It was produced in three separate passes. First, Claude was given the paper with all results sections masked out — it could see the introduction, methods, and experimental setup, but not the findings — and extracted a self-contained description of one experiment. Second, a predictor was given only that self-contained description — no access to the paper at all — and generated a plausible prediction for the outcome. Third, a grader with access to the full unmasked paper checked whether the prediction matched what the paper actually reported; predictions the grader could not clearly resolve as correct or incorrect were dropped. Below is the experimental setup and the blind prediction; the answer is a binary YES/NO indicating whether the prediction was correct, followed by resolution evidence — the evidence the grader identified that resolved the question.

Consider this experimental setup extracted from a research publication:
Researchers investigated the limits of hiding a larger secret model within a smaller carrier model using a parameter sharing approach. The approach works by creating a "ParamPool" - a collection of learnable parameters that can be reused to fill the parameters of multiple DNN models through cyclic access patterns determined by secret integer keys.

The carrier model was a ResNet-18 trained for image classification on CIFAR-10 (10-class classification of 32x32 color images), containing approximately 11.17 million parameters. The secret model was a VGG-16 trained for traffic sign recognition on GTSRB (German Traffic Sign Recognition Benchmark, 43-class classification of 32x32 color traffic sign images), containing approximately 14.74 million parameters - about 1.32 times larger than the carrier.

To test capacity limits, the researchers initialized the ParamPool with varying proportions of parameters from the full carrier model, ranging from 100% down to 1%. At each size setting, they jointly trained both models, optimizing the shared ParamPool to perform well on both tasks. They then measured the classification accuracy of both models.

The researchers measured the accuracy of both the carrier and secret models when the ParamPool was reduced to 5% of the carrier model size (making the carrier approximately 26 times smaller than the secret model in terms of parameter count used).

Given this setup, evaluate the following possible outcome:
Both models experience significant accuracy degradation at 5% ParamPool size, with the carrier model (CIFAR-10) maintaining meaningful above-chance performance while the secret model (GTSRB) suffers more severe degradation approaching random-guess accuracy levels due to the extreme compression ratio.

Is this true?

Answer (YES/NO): NO